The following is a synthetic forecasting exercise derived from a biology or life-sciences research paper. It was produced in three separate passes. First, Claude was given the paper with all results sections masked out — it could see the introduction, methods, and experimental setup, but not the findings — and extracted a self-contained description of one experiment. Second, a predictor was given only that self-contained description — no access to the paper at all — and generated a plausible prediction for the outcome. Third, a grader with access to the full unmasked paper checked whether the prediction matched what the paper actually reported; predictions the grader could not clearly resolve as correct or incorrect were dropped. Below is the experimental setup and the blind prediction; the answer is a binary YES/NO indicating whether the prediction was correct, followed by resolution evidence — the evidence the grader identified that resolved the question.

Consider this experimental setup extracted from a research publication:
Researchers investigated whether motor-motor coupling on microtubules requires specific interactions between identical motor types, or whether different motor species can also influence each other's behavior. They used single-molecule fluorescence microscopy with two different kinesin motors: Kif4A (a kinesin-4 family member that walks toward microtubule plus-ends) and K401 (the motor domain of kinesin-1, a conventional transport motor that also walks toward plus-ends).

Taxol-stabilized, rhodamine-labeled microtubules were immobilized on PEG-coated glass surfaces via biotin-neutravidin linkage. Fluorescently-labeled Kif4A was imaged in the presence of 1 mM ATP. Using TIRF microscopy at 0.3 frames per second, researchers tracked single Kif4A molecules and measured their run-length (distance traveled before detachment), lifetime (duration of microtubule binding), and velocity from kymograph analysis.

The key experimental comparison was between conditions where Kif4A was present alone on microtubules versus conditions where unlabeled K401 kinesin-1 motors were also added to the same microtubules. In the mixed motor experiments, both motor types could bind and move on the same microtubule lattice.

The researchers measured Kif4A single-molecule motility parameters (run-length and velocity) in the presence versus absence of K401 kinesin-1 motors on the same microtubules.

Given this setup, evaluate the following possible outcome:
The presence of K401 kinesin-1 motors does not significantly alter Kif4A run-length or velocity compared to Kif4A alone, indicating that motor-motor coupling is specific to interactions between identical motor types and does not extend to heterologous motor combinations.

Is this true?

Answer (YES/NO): NO